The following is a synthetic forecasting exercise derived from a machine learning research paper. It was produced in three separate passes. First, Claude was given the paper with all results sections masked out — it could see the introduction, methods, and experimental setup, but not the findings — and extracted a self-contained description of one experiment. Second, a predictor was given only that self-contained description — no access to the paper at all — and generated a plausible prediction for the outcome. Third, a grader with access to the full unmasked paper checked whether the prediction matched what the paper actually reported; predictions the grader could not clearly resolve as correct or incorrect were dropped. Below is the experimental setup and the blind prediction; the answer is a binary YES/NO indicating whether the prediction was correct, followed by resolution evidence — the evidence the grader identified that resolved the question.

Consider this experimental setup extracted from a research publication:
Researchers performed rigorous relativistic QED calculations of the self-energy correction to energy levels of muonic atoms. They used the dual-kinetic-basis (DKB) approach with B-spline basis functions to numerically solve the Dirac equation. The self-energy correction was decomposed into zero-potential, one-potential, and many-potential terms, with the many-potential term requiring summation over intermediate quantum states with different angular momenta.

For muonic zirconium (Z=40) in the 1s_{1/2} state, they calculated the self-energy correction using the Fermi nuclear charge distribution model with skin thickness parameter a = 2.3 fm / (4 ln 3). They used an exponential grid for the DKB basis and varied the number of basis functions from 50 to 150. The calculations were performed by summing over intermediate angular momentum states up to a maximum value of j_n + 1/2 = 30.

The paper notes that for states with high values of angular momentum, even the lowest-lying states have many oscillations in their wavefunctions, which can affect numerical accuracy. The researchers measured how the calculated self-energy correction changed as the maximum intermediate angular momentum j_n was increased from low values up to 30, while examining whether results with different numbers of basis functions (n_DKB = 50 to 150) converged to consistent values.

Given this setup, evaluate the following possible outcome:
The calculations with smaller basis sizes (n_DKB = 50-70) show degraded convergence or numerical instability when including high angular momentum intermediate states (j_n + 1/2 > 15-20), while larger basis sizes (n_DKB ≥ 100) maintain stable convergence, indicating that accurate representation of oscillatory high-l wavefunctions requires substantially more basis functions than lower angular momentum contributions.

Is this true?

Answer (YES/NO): NO